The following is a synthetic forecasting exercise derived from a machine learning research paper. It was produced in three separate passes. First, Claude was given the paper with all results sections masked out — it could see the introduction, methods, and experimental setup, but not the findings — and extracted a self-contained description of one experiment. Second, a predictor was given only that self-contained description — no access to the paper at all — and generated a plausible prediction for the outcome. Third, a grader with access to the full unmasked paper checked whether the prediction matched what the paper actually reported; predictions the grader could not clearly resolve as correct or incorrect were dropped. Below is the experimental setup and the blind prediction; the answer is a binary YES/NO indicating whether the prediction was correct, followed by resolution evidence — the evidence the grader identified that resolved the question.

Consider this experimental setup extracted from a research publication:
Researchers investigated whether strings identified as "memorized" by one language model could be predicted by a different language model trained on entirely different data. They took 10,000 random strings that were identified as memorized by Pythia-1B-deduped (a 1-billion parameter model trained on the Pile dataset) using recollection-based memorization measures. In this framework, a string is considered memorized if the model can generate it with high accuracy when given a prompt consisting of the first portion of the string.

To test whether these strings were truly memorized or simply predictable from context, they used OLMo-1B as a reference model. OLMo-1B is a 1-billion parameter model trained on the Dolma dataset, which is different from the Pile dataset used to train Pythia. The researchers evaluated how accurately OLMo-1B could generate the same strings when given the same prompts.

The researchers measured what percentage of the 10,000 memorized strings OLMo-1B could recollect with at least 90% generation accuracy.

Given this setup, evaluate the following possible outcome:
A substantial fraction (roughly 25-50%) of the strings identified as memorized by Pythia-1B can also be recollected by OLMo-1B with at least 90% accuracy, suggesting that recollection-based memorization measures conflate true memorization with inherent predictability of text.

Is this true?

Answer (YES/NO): NO